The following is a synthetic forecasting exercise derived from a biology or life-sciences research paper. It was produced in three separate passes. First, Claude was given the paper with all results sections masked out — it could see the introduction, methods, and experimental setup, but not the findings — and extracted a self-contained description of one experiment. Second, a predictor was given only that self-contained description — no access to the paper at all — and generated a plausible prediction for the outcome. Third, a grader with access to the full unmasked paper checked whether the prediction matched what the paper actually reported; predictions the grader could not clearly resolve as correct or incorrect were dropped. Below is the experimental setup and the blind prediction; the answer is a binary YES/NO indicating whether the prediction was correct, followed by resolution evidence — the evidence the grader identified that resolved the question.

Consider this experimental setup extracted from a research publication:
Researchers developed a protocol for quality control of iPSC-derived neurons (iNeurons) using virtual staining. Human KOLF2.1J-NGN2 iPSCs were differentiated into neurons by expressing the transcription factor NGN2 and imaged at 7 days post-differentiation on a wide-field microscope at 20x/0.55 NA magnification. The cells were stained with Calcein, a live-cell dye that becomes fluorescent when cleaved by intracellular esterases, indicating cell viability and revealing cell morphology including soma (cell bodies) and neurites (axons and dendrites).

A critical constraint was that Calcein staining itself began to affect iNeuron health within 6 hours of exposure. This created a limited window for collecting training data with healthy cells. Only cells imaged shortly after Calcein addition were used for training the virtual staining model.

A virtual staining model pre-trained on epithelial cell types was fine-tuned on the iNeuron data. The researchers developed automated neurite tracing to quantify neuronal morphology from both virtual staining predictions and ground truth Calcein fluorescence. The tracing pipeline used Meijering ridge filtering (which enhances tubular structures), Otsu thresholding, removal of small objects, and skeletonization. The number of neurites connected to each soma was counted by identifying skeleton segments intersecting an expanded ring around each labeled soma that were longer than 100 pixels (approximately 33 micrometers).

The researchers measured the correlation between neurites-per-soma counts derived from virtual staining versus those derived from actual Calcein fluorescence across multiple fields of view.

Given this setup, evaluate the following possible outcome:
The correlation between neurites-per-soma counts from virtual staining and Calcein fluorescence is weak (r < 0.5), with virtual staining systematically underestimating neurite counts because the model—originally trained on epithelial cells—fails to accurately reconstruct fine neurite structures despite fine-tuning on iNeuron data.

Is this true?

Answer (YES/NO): NO